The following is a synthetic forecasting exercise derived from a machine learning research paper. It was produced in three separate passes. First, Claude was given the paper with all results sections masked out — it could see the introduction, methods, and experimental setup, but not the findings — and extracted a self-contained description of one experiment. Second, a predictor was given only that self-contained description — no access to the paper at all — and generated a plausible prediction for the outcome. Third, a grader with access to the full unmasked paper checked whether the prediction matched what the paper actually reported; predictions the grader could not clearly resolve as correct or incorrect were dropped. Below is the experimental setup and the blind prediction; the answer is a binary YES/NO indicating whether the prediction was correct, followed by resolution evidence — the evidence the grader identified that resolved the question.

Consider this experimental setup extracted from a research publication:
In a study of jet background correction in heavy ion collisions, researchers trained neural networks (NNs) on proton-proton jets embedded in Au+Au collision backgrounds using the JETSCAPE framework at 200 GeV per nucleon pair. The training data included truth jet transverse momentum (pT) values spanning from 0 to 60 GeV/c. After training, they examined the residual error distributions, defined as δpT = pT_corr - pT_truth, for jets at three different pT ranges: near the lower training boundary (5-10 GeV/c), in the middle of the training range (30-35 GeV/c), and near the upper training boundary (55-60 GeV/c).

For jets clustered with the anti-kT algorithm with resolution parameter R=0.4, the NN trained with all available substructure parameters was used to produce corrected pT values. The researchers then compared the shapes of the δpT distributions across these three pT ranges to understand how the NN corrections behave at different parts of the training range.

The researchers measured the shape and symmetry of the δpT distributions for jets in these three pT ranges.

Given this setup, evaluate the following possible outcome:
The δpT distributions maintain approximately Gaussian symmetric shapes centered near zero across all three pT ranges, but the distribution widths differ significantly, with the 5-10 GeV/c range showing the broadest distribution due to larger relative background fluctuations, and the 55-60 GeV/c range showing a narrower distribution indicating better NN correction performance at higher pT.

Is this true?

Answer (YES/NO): NO